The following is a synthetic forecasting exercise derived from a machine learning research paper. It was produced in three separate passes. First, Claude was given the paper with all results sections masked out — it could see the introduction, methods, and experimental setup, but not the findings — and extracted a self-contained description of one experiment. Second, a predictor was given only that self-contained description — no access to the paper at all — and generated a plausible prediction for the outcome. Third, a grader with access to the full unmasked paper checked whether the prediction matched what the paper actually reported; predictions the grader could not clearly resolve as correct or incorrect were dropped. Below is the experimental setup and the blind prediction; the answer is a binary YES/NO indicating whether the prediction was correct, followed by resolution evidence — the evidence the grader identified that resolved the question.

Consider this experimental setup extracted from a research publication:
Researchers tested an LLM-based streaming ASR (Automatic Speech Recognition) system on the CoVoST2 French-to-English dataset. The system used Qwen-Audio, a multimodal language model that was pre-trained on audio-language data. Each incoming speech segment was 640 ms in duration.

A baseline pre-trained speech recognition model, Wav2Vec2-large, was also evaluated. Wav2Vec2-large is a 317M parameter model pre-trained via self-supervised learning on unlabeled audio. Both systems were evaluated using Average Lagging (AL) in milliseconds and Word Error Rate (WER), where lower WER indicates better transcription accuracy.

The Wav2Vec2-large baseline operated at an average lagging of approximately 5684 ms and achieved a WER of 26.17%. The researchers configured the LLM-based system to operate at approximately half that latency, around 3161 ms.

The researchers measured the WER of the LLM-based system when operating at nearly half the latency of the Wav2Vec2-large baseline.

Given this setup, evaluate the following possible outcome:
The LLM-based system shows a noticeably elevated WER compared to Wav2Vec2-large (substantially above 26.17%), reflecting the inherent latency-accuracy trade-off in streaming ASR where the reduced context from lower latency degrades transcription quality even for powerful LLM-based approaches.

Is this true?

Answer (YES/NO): YES